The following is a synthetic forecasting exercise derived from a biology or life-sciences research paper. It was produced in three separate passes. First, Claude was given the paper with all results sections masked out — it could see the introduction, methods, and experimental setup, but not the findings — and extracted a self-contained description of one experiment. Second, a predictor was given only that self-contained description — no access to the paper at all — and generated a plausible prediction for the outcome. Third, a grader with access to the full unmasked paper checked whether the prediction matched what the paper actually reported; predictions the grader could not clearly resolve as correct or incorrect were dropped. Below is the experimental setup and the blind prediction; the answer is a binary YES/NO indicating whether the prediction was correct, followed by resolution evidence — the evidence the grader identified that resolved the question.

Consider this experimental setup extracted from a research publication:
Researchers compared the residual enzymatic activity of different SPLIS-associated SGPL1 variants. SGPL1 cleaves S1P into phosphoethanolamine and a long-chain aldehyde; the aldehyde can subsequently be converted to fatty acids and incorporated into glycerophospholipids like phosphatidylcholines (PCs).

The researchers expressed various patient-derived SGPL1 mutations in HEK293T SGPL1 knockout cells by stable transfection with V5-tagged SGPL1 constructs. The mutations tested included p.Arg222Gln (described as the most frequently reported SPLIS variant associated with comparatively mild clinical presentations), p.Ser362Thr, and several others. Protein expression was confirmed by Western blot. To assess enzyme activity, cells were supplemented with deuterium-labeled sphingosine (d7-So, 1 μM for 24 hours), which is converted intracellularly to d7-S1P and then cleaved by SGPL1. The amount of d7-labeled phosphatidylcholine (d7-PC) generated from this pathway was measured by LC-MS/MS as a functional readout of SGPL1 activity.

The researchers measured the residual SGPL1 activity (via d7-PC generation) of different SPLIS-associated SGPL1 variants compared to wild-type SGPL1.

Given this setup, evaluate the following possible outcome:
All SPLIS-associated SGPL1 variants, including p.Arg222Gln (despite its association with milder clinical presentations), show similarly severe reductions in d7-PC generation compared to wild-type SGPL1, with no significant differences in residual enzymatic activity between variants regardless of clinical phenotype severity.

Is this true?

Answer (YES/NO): NO